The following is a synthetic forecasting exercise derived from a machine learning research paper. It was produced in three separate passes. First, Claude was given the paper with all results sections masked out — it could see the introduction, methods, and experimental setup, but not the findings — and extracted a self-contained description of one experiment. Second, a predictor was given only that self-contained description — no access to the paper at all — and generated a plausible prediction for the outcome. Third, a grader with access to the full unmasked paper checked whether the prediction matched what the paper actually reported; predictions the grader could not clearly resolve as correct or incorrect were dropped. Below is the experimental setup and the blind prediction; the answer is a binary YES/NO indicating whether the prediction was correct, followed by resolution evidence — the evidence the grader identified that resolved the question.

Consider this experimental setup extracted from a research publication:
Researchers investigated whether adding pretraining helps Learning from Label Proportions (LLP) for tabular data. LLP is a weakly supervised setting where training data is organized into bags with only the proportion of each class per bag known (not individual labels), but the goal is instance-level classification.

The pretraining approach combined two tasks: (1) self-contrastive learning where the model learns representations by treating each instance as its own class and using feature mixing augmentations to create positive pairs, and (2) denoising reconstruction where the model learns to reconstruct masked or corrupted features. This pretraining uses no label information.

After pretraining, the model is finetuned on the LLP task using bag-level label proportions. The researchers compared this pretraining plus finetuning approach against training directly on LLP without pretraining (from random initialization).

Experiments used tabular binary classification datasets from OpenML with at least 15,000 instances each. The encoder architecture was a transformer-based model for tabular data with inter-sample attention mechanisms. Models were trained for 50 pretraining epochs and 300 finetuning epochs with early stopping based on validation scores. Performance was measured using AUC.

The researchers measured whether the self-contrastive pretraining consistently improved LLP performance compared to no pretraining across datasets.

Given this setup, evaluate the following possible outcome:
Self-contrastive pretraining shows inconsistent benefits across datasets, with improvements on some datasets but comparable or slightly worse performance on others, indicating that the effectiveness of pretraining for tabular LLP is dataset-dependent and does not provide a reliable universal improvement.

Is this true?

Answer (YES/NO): YES